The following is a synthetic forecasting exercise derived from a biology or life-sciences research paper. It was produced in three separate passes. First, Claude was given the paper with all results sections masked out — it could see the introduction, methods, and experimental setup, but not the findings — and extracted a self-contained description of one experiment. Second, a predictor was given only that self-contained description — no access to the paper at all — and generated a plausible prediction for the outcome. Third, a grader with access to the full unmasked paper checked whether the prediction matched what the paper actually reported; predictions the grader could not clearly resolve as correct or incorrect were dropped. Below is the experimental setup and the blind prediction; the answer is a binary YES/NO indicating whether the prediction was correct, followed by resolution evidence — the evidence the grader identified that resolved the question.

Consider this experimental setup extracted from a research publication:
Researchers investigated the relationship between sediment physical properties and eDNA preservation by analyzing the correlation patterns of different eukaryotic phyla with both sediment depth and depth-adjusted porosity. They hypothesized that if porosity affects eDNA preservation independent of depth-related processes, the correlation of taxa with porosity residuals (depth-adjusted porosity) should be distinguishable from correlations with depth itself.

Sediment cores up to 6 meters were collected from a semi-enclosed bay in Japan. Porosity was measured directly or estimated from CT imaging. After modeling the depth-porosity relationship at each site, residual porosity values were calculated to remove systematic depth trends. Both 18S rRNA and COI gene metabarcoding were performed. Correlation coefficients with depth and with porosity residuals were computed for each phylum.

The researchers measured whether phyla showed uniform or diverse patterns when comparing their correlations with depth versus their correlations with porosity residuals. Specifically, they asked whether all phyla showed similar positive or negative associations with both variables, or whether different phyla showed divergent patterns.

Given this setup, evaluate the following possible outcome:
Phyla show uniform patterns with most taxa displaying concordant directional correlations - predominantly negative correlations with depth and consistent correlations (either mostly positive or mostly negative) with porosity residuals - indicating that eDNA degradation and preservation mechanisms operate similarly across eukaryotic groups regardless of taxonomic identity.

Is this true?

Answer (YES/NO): NO